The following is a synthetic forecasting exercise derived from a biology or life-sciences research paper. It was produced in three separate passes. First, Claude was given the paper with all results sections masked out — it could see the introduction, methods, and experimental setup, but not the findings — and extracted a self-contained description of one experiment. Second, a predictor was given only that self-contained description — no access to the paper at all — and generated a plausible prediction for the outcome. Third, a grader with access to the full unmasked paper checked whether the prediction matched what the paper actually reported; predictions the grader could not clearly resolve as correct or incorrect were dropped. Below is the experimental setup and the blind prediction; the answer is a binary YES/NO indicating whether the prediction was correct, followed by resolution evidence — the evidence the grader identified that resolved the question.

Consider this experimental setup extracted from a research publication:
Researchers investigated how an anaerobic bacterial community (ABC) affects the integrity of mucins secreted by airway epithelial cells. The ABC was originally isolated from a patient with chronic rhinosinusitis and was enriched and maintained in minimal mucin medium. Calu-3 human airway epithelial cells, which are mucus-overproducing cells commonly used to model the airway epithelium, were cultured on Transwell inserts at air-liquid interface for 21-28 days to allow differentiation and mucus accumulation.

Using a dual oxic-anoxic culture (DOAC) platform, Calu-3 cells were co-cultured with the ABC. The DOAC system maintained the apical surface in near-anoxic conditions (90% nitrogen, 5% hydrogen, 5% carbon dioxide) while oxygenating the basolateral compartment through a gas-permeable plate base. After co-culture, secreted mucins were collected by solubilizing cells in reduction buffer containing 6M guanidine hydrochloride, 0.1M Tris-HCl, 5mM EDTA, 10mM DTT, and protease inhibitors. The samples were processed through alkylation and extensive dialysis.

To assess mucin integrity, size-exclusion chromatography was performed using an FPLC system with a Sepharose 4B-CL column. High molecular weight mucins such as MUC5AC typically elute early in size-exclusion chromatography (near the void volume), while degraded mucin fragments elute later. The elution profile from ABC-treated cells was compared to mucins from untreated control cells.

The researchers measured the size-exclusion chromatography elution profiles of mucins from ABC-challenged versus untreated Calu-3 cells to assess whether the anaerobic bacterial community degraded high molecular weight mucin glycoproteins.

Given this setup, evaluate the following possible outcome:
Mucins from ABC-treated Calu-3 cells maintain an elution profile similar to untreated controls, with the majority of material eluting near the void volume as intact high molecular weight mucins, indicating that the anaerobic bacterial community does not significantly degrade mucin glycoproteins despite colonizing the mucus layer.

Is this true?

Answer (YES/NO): NO